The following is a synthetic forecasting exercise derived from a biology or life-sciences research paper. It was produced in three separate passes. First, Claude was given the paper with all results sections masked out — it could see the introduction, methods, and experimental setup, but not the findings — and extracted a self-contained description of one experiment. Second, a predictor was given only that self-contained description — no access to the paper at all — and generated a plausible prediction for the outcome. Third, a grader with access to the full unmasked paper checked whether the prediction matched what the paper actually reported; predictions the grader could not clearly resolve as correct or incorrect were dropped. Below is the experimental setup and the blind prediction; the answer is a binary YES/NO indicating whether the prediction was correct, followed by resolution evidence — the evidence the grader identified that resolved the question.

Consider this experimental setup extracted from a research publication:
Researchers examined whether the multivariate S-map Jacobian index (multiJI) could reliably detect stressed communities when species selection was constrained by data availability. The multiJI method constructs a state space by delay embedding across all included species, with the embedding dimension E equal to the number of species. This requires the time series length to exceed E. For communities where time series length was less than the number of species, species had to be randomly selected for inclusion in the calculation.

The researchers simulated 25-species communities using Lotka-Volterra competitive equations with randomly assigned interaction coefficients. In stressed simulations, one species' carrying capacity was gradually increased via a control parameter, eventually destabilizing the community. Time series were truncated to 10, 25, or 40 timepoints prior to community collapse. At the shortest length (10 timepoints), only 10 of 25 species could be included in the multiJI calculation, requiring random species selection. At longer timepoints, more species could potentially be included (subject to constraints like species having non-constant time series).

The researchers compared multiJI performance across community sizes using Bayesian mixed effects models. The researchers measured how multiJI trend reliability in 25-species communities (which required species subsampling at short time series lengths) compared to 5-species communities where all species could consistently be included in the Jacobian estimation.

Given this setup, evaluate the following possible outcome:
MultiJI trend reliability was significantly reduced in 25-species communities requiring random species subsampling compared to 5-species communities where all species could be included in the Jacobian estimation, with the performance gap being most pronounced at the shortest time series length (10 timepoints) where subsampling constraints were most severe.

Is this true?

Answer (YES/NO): YES